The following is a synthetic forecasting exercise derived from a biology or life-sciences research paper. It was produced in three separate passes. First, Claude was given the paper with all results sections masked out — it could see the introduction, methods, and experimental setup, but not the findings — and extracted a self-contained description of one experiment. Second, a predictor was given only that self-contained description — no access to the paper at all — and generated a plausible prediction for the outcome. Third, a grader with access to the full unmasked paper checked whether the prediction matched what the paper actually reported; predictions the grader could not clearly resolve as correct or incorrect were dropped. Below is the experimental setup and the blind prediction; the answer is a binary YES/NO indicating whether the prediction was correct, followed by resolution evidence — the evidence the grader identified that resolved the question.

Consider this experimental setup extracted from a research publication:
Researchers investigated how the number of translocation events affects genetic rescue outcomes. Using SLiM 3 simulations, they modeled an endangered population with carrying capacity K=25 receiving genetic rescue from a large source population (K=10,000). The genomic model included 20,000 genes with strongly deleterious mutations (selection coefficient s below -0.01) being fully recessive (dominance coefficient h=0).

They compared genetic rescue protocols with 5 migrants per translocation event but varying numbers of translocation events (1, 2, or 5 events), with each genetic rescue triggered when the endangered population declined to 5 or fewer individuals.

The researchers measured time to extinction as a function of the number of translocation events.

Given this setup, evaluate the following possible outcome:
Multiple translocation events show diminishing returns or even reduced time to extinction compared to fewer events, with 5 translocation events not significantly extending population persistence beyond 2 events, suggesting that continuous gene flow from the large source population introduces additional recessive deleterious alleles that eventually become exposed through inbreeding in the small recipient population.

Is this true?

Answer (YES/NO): NO